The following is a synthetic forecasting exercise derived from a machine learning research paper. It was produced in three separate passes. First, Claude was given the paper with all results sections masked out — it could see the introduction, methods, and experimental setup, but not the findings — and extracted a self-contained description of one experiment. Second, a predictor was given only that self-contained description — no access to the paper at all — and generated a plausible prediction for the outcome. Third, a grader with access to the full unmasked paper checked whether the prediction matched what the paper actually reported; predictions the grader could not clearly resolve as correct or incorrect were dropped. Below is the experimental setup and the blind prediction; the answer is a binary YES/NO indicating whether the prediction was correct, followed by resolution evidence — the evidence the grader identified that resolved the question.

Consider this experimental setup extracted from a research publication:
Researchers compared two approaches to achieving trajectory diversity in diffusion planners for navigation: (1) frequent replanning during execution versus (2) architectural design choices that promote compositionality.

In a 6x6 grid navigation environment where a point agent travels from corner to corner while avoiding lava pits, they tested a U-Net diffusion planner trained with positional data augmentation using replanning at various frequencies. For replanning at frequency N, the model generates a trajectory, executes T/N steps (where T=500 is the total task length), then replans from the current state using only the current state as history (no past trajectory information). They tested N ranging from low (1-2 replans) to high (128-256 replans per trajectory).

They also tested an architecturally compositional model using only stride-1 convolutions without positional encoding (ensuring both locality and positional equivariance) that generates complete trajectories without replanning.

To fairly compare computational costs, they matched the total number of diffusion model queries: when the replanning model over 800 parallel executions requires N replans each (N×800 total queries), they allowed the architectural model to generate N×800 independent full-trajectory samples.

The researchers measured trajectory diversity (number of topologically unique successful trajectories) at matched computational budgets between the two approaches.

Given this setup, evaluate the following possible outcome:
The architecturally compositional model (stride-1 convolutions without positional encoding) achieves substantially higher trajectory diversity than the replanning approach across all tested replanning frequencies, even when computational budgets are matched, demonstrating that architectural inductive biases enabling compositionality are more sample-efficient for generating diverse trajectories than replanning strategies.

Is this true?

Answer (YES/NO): NO